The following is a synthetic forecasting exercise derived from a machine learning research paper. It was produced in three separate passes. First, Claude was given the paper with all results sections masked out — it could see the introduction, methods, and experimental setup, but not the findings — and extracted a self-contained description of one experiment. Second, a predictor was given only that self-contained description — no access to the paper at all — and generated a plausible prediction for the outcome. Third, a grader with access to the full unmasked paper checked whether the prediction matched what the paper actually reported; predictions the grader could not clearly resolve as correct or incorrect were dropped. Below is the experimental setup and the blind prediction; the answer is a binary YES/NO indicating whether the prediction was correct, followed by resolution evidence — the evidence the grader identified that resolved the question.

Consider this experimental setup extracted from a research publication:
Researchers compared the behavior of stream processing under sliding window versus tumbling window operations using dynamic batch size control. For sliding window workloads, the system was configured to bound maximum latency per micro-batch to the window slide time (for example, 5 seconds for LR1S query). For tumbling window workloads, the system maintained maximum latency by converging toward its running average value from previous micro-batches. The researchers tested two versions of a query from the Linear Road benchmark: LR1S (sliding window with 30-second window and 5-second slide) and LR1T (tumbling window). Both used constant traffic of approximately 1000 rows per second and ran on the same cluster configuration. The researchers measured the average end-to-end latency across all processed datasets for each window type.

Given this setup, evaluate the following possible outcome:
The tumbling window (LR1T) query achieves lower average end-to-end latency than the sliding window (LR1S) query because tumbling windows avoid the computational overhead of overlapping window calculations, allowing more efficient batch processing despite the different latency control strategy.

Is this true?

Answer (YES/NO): YES